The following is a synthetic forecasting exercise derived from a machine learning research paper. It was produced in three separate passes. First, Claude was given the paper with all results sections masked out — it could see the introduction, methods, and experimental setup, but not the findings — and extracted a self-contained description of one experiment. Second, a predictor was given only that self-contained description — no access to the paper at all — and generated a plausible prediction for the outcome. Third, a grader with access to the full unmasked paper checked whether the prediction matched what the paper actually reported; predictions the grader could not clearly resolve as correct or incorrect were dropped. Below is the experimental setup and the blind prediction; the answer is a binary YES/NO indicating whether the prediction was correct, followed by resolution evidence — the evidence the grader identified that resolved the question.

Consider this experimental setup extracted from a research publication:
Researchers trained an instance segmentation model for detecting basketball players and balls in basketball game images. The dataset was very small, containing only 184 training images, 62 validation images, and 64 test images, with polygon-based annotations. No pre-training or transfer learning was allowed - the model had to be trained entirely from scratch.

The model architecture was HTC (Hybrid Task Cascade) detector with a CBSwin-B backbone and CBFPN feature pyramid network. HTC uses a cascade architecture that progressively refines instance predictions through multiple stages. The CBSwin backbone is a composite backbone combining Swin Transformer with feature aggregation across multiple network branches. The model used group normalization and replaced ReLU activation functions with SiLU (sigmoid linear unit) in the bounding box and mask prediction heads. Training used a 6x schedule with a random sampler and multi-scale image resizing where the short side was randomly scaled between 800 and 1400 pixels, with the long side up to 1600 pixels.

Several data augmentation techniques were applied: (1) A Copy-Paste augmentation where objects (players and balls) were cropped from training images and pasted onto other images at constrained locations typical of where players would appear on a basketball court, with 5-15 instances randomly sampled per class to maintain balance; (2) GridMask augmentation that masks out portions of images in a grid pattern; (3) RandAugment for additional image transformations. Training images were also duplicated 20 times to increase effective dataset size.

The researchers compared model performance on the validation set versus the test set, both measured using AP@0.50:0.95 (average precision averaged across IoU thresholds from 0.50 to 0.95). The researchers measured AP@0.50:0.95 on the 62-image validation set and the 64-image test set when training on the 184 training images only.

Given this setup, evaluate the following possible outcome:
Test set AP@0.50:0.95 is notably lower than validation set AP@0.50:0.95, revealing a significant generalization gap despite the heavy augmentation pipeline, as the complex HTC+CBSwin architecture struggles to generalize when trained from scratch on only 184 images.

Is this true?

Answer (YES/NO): NO